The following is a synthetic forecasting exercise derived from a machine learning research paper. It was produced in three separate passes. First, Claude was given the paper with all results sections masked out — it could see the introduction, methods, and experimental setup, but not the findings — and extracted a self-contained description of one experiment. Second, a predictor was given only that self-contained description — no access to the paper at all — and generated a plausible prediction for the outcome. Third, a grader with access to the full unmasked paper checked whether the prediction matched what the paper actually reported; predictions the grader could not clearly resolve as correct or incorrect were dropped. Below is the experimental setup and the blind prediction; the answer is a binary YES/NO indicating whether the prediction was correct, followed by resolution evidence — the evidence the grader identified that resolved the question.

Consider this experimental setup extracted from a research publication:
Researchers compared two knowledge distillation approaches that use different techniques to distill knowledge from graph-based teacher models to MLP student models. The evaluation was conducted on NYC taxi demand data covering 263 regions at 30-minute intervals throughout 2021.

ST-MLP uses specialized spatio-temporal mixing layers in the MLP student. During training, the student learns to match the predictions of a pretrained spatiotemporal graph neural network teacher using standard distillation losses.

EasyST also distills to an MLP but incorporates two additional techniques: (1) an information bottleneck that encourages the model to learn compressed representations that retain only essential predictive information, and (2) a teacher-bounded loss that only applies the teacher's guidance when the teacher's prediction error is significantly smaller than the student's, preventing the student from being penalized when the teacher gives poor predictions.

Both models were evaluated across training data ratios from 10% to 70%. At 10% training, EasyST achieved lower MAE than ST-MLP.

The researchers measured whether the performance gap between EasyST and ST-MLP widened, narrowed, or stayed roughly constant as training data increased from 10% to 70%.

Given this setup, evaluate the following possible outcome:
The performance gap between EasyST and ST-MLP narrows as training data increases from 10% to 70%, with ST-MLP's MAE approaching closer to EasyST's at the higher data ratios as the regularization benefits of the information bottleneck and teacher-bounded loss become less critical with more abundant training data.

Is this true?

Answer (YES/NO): NO